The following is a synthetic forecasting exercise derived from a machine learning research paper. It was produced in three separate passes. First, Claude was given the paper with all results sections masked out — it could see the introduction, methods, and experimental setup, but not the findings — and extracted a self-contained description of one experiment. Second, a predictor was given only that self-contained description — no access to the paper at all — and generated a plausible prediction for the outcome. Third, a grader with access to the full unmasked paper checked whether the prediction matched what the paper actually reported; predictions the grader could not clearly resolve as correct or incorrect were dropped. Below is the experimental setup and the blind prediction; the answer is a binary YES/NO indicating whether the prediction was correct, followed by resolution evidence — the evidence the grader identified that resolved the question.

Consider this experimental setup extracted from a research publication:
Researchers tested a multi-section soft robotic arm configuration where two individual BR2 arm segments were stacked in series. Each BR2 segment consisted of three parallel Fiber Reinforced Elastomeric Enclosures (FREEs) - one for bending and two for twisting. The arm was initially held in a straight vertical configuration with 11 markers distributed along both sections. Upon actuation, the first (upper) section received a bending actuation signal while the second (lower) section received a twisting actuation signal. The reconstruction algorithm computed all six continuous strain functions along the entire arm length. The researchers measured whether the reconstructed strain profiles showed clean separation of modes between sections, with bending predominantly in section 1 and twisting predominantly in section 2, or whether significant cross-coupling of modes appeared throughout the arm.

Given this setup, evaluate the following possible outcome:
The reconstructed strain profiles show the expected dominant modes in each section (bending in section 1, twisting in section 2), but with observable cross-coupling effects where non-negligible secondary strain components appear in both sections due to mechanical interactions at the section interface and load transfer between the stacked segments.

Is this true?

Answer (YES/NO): YES